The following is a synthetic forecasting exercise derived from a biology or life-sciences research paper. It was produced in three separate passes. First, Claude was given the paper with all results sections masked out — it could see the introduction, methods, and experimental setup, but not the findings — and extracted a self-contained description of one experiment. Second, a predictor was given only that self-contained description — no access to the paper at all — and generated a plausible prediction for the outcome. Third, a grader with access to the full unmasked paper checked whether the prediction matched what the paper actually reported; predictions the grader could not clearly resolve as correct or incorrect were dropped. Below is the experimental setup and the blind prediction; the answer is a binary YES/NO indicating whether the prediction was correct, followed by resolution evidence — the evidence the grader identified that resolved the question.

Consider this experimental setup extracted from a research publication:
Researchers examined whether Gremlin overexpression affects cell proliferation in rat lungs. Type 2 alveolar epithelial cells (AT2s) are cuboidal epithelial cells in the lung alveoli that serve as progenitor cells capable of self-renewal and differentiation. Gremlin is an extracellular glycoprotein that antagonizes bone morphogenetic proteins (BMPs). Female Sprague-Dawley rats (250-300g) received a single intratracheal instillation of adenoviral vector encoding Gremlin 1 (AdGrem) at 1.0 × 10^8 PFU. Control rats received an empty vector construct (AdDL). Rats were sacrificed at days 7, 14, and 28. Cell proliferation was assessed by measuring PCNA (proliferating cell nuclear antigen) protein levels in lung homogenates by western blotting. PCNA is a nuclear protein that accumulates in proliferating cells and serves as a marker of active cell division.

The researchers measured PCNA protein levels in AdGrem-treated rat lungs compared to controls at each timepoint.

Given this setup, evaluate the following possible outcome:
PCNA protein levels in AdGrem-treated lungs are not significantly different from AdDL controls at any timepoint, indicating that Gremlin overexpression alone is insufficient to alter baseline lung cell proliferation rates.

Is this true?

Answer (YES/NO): NO